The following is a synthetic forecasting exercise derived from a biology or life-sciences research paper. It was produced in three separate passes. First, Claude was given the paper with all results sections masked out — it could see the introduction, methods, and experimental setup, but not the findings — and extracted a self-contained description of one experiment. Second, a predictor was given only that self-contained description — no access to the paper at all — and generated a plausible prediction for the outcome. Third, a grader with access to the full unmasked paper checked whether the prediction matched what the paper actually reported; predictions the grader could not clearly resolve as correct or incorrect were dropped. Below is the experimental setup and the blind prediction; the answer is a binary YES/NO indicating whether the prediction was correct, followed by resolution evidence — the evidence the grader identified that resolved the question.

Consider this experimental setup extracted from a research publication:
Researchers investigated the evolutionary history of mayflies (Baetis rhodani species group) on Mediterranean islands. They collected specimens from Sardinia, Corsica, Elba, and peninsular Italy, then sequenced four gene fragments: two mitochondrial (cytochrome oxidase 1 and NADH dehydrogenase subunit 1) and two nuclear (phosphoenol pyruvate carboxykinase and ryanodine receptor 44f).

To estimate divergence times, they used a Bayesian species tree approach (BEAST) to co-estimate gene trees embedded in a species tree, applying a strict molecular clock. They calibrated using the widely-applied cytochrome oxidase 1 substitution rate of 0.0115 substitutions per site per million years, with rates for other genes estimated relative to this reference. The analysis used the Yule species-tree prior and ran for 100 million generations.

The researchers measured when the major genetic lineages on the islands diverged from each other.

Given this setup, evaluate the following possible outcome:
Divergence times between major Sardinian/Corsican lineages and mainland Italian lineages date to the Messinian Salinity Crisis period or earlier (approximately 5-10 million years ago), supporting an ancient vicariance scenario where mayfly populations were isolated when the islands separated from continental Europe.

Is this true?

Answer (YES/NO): NO